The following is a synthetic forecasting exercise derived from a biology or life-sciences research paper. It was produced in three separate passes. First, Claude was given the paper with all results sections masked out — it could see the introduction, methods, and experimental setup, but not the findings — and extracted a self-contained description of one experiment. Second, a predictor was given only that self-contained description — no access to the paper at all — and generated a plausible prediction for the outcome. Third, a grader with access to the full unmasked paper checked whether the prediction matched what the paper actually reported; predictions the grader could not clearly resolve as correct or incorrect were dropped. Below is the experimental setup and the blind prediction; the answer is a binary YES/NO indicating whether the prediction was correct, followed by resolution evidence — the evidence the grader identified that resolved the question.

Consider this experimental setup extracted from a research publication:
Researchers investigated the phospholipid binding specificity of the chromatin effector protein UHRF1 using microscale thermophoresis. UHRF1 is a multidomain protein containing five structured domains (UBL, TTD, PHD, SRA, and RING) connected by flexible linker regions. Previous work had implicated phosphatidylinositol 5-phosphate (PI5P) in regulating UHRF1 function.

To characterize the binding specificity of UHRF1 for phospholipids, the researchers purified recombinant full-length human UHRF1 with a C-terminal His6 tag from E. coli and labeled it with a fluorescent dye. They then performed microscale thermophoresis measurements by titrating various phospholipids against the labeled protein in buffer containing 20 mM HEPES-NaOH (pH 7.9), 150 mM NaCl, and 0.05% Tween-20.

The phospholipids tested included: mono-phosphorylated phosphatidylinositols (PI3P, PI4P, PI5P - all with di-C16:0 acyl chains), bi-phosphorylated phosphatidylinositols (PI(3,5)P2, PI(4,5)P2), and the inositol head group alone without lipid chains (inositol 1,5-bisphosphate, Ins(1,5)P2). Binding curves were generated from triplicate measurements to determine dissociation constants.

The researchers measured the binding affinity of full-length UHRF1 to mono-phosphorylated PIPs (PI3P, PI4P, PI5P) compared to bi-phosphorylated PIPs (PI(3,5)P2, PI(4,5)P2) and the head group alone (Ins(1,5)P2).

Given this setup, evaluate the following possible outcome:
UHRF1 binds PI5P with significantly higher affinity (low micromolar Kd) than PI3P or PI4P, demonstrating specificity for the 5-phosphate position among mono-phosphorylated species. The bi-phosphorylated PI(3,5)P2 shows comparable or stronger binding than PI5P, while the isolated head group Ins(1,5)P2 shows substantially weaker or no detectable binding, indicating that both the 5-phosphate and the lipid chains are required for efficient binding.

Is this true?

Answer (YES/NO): NO